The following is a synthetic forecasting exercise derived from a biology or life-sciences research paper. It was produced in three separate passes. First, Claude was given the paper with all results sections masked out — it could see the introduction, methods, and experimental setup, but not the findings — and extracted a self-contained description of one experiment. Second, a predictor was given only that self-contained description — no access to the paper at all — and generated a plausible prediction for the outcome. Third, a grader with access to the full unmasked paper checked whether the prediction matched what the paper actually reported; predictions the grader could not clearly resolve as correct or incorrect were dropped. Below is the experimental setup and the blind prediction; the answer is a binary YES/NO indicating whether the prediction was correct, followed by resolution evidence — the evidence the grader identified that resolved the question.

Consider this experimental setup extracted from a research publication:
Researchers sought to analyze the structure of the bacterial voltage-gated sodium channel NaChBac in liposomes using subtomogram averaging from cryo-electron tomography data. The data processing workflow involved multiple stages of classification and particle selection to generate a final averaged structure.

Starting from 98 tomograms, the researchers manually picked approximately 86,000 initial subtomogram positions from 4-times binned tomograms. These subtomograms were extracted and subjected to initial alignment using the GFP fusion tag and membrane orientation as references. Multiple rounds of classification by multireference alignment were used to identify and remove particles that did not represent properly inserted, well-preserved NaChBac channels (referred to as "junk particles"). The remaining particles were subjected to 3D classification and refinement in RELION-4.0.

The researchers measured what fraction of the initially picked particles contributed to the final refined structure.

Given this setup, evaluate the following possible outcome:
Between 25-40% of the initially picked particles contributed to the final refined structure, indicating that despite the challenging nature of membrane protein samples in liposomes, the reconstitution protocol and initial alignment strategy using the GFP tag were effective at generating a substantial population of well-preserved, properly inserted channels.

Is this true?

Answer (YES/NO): NO